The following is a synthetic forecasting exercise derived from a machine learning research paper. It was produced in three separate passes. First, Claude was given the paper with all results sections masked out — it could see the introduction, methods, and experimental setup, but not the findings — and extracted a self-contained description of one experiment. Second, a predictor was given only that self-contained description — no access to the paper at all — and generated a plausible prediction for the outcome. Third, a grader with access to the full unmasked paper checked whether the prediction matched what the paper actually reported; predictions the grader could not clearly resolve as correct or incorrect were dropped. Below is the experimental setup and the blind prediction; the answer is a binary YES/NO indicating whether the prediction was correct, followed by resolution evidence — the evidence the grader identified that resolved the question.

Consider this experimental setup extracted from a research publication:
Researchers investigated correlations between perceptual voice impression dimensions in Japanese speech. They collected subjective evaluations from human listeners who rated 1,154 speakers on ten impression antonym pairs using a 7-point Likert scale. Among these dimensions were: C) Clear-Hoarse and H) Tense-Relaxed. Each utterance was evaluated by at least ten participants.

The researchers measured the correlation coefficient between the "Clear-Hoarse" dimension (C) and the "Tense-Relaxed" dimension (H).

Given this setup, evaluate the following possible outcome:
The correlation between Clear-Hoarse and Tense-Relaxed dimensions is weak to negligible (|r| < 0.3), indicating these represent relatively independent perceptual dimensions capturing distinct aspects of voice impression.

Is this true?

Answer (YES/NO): NO